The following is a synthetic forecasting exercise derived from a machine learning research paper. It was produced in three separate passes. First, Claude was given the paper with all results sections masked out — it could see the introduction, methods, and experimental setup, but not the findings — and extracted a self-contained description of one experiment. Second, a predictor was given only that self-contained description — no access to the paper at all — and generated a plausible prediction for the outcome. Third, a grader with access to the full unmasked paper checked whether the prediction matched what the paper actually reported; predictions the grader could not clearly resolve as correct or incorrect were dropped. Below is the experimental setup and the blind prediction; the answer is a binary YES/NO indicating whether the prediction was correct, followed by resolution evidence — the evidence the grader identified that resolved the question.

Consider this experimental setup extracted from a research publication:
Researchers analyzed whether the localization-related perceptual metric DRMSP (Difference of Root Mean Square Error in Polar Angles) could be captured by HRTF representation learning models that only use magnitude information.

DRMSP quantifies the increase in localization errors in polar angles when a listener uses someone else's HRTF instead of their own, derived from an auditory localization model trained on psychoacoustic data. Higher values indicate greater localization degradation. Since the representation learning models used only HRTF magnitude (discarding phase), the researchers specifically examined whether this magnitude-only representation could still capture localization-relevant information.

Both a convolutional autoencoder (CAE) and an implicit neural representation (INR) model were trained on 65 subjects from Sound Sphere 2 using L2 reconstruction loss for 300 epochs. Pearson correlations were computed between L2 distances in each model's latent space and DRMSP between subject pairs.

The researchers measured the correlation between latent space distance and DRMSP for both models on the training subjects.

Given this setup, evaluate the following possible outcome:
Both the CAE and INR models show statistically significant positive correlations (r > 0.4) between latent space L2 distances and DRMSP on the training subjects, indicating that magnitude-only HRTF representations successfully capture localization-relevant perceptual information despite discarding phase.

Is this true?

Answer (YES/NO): NO